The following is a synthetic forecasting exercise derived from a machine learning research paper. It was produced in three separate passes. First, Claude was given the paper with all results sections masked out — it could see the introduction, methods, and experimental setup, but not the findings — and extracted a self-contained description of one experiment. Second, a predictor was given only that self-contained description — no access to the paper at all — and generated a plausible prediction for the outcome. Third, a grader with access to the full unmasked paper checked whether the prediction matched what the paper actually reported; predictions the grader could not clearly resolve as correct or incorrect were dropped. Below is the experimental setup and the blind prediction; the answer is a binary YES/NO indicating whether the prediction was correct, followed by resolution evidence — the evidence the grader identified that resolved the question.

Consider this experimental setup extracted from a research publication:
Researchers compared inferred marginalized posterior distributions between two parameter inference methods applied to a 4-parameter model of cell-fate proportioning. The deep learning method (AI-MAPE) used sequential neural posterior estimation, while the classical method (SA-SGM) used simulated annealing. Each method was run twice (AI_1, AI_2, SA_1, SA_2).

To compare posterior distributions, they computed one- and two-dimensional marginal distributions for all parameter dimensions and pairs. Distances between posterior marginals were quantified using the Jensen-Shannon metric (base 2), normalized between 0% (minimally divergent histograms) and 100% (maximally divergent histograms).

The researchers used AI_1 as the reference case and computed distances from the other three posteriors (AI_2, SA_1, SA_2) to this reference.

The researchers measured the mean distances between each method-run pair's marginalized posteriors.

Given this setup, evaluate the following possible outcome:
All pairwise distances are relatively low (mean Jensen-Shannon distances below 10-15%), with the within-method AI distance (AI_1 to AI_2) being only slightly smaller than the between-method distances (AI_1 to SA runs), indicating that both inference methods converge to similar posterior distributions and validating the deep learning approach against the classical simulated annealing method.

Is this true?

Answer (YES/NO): NO